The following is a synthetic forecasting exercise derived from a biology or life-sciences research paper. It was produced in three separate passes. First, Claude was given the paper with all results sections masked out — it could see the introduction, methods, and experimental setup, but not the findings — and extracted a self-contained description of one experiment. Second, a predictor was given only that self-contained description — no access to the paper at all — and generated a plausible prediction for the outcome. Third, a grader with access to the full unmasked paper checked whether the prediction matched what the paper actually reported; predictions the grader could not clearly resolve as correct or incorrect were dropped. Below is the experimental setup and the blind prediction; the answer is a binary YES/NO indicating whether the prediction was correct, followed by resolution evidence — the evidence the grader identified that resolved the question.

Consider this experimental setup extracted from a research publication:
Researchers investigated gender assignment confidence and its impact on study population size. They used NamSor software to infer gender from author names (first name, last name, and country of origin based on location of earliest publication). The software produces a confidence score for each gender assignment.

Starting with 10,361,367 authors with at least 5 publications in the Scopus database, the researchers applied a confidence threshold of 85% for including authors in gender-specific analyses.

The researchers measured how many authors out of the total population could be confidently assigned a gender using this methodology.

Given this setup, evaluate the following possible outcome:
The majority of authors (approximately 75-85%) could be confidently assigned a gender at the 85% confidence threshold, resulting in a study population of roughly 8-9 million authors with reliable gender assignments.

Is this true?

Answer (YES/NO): YES